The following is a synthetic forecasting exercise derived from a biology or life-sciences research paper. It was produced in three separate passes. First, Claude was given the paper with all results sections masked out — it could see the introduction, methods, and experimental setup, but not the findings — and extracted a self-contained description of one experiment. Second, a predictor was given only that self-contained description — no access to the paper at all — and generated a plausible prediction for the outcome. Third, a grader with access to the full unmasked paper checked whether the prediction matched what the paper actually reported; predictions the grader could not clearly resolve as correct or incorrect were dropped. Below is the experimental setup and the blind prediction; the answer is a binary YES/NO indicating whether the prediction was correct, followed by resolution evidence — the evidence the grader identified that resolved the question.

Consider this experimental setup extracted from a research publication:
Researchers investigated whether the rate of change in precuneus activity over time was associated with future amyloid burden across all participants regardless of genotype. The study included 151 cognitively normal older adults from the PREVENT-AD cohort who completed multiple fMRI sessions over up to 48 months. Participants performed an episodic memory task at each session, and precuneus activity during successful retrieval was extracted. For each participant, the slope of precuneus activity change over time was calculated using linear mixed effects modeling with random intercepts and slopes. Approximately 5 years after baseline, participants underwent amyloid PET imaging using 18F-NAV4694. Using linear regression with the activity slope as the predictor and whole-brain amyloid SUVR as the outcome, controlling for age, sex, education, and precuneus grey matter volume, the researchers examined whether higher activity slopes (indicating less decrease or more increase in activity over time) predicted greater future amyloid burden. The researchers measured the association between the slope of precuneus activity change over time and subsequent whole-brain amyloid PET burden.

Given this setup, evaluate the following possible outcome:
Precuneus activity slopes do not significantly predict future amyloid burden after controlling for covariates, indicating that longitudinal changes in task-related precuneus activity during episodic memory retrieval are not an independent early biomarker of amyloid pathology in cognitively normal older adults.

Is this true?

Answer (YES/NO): NO